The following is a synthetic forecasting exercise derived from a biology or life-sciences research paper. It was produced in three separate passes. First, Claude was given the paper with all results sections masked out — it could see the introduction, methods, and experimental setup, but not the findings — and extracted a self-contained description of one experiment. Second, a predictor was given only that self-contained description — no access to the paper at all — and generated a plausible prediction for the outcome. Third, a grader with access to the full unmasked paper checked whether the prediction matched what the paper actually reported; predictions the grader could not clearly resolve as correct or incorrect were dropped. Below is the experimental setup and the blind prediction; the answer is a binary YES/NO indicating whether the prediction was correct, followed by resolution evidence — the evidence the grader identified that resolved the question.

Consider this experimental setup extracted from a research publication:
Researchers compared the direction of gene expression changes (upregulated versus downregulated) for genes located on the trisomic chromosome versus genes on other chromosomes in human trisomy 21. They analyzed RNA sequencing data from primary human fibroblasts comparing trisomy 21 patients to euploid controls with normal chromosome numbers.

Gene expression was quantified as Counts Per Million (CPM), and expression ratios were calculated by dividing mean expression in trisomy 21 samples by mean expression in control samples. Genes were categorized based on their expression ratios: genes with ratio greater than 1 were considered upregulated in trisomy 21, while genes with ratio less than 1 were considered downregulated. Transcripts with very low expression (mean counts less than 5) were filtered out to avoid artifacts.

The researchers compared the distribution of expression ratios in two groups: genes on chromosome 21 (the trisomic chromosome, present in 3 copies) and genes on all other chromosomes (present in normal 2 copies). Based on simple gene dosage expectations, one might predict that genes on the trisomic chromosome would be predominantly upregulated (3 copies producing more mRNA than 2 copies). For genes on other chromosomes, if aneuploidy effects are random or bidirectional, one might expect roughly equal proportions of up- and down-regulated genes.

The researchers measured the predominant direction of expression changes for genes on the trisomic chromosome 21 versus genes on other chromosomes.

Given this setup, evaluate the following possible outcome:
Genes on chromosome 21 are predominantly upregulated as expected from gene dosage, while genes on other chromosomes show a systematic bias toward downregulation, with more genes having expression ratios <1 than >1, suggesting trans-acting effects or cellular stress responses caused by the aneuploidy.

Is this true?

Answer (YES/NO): NO